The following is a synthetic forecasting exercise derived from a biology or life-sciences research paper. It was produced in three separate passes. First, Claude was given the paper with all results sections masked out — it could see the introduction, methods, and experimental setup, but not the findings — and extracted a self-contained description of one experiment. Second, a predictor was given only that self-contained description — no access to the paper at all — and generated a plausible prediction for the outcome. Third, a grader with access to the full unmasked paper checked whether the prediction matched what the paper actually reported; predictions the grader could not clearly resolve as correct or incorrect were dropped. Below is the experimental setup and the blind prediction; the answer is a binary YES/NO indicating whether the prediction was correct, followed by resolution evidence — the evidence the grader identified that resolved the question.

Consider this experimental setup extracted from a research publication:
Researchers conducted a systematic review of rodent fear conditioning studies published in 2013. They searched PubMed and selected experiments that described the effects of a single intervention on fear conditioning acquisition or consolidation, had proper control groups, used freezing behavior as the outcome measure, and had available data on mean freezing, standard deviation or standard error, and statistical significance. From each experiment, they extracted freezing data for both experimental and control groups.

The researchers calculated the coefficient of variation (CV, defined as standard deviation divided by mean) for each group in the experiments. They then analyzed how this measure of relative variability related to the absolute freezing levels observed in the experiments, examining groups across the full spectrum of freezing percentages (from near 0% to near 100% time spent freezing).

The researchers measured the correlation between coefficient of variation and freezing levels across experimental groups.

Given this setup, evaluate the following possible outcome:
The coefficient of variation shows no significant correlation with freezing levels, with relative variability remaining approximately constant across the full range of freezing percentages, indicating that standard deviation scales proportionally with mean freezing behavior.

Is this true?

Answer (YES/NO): NO